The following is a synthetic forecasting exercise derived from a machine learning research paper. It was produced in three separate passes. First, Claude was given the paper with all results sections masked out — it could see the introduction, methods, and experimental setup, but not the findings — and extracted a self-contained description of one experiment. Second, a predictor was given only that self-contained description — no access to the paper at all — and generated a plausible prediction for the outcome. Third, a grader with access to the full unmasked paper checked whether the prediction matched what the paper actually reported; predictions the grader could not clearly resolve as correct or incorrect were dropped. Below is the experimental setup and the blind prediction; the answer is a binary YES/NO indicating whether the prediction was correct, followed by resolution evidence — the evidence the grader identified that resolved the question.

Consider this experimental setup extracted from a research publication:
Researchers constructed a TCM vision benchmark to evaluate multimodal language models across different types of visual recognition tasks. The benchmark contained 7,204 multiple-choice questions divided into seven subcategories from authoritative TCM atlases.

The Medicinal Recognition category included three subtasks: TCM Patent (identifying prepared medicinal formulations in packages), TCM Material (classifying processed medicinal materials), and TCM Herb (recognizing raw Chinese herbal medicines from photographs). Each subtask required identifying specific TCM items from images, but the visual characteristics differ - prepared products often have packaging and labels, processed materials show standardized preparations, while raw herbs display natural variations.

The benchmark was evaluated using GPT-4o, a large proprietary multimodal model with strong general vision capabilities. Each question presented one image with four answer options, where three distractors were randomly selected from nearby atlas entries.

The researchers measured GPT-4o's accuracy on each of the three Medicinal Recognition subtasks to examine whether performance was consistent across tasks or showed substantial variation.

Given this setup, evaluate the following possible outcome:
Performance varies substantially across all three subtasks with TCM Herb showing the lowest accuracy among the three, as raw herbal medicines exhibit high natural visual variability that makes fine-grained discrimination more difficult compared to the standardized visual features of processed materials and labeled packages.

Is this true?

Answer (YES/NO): NO